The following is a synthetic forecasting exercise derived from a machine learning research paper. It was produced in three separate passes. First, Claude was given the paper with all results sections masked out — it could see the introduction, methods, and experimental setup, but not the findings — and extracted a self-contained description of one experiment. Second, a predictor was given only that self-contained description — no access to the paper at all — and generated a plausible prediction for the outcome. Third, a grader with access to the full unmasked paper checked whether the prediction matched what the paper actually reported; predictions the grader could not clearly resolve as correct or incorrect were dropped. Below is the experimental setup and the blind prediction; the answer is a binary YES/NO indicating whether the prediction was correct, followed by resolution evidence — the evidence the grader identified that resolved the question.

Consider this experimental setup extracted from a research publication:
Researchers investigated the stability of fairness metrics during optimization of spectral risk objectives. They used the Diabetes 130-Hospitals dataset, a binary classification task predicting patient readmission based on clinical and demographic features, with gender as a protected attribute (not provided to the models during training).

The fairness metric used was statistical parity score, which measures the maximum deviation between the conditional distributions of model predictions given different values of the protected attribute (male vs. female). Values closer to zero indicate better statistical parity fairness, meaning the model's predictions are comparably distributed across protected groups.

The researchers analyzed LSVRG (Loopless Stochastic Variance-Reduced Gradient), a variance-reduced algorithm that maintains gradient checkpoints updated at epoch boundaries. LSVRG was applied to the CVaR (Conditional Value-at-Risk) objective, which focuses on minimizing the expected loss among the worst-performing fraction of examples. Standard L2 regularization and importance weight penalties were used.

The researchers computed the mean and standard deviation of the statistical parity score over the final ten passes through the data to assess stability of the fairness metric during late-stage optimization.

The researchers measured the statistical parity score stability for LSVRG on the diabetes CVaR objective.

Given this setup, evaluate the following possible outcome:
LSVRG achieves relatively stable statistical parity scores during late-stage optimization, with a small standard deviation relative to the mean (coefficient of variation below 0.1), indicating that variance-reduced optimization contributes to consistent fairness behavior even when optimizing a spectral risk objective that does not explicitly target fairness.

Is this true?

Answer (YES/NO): NO